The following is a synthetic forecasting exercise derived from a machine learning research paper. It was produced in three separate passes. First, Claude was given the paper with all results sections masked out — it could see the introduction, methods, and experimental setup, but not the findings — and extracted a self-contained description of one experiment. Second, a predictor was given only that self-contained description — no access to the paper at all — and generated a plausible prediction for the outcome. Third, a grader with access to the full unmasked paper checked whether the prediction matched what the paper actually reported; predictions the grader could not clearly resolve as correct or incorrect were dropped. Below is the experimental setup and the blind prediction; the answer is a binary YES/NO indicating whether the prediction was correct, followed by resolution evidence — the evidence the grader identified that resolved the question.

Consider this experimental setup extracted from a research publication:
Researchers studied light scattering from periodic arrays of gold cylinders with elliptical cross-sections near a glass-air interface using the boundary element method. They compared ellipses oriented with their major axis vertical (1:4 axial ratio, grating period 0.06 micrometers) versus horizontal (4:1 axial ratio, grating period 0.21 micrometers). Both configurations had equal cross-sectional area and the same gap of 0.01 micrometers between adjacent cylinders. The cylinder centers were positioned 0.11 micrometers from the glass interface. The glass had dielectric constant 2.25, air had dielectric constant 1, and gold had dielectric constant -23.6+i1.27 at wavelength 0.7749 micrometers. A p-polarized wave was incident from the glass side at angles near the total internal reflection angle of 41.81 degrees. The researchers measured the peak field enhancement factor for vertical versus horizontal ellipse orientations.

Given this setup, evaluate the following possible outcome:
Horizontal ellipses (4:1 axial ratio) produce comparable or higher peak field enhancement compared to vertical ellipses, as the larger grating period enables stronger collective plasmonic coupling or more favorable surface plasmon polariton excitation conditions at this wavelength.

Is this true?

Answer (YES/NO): NO